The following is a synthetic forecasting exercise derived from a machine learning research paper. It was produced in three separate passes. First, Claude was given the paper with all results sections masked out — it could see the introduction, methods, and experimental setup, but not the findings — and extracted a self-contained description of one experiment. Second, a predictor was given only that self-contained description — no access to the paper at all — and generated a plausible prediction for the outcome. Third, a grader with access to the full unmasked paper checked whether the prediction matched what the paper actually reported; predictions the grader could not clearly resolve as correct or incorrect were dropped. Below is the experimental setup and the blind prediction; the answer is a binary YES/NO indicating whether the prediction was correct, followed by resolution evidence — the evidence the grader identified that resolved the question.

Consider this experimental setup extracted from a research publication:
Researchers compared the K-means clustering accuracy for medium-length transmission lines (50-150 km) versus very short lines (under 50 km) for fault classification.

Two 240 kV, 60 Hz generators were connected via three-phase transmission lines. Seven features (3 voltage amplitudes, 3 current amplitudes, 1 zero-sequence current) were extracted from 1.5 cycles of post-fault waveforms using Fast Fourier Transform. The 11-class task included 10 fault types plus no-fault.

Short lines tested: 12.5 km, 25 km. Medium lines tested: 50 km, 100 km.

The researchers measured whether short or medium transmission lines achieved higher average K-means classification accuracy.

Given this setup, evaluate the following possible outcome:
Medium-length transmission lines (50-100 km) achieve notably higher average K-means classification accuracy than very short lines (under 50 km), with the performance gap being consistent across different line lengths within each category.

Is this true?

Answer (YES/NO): NO